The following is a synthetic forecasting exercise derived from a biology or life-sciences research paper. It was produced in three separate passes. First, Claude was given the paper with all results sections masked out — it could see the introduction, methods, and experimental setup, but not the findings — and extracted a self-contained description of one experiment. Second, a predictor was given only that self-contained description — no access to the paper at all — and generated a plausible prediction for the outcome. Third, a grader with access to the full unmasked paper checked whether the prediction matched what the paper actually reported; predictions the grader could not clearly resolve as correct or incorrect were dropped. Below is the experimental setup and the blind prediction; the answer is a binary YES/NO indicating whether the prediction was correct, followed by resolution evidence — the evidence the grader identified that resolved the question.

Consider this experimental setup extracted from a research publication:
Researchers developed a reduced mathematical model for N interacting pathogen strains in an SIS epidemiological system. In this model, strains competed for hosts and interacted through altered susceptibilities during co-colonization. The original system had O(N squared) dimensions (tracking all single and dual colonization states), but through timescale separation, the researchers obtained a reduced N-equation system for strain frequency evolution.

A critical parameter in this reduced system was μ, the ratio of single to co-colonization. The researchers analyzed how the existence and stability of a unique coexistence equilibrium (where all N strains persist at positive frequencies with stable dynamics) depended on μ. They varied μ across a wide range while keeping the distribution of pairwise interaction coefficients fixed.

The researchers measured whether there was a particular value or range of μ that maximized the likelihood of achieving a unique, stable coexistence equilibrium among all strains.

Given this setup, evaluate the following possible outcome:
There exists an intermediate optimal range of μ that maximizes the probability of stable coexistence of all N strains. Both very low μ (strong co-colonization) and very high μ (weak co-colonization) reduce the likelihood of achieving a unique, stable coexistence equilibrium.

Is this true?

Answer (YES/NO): NO